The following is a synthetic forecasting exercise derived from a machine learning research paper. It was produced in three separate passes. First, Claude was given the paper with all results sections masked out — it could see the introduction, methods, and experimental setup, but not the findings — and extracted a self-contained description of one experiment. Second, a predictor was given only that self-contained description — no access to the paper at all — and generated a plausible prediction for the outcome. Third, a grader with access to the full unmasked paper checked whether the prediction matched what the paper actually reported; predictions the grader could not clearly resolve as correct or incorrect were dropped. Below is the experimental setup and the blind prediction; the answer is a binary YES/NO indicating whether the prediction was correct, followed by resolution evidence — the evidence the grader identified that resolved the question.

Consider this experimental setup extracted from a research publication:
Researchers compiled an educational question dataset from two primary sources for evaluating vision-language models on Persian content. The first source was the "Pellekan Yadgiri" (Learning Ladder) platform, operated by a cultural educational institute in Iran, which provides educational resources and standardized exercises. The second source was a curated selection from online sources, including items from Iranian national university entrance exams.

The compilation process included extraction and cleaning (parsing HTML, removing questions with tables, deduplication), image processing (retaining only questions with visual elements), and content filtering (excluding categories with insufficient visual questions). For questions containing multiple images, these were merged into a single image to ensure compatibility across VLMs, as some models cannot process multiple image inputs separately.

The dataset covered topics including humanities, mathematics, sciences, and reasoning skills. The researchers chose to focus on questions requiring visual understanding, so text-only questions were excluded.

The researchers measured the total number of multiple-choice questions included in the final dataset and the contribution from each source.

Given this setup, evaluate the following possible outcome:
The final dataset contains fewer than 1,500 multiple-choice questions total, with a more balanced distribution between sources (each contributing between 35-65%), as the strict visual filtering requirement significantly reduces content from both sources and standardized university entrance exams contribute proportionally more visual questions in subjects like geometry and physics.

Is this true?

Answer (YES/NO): NO